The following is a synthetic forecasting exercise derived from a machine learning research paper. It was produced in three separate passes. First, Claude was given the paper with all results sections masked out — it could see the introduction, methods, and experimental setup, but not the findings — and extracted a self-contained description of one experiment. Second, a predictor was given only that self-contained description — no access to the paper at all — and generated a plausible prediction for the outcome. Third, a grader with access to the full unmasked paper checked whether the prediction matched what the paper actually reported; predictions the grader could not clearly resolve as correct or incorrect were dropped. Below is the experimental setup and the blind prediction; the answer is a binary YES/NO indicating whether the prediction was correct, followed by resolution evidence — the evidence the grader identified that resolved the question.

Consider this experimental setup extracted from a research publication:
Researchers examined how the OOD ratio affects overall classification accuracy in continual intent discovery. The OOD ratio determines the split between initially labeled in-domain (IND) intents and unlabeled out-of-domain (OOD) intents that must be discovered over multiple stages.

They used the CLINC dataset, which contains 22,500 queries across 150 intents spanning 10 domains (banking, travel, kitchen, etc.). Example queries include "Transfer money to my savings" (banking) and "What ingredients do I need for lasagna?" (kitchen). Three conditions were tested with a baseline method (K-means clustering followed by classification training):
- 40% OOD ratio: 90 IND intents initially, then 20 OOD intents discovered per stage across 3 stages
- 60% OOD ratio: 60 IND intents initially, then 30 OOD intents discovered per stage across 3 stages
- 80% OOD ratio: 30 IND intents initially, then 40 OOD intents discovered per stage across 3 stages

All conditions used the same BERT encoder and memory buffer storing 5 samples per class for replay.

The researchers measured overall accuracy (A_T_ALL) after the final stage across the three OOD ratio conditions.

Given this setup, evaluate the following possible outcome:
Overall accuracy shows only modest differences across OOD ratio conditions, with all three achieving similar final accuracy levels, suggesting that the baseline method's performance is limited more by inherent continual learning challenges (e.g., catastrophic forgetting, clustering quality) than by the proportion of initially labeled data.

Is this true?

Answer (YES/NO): NO